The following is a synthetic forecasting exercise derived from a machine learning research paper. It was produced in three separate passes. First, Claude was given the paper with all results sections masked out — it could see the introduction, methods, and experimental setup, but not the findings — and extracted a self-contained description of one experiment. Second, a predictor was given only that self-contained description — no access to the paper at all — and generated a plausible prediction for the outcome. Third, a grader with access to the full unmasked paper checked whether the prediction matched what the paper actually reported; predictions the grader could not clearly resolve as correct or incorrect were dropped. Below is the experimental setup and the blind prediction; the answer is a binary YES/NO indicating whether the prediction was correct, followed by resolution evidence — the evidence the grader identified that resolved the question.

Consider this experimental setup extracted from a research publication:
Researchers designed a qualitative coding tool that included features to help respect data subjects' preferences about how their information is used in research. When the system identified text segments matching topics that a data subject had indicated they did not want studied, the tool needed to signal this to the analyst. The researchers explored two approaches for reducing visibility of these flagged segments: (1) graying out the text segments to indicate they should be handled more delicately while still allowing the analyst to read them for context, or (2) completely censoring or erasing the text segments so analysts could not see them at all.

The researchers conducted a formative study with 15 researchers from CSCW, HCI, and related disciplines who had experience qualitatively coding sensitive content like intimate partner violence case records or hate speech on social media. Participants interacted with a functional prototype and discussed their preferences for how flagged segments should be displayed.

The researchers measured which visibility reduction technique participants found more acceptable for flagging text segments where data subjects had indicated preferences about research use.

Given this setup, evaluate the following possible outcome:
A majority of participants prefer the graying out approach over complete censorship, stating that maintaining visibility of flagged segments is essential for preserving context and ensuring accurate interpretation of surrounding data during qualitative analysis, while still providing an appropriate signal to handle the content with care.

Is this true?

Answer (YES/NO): YES